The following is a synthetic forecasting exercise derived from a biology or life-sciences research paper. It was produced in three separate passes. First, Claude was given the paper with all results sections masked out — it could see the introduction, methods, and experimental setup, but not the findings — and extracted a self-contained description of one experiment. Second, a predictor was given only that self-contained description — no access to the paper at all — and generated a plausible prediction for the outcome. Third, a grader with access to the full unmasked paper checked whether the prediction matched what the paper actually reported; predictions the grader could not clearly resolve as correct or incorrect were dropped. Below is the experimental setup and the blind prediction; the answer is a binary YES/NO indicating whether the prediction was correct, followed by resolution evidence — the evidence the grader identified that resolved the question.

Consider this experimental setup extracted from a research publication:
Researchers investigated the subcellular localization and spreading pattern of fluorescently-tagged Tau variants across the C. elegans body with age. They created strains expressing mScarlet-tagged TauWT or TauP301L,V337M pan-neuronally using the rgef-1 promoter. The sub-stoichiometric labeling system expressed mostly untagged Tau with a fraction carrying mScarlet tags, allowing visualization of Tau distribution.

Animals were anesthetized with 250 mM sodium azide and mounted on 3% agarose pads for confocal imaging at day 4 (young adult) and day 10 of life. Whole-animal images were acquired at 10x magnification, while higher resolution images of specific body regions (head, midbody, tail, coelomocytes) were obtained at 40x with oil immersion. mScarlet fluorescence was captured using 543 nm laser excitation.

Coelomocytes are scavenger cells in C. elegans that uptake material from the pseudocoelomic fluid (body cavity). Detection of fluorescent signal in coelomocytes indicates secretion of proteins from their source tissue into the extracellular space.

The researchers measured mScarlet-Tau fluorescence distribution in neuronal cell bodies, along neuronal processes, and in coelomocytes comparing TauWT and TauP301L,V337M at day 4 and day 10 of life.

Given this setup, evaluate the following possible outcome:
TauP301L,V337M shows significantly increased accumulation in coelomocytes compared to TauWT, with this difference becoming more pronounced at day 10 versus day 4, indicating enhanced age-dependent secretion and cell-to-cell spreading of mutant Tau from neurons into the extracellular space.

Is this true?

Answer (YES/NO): NO